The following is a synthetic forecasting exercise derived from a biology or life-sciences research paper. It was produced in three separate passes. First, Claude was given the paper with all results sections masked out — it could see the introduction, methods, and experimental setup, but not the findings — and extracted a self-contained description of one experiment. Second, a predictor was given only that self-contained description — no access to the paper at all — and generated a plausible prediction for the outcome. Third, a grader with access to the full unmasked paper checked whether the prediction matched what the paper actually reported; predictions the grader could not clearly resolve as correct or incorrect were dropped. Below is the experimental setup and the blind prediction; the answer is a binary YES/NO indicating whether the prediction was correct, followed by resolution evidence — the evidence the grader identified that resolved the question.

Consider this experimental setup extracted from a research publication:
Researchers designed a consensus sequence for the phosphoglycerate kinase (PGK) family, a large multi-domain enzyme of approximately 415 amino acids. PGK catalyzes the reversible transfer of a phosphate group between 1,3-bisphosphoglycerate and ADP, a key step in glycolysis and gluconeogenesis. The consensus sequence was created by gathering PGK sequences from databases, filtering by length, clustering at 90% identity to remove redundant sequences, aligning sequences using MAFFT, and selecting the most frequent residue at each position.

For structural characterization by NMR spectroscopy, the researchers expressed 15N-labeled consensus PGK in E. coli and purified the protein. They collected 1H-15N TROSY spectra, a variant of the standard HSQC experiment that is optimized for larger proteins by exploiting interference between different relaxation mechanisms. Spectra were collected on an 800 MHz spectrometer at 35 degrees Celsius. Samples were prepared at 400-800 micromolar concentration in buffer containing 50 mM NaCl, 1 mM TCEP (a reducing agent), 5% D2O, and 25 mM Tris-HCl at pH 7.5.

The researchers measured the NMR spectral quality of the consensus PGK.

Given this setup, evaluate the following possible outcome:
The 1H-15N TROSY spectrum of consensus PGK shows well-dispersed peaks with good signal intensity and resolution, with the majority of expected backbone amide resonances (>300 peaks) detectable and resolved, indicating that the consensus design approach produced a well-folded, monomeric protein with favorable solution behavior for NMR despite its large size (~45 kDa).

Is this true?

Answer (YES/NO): YES